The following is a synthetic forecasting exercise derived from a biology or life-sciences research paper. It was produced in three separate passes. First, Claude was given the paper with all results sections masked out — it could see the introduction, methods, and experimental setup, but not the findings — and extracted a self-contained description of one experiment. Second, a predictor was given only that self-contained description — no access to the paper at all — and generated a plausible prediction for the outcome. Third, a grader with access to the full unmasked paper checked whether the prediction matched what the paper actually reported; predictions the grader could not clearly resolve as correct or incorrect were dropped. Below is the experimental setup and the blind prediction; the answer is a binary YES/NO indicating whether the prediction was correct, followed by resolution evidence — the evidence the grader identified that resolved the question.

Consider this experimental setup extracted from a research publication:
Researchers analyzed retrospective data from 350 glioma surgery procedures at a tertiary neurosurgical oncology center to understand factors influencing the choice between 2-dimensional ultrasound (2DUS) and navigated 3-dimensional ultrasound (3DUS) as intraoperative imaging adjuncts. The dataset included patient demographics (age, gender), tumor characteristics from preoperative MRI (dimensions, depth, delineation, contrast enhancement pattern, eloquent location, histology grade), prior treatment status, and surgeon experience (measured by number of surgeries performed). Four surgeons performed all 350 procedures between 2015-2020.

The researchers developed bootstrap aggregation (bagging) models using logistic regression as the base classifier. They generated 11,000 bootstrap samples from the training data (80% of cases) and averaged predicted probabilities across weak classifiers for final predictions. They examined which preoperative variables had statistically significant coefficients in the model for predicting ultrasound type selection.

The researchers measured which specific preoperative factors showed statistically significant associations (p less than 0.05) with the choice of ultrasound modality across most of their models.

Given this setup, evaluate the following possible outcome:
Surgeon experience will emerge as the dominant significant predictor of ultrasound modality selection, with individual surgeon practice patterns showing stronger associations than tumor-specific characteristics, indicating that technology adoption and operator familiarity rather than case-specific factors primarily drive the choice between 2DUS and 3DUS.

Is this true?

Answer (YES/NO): YES